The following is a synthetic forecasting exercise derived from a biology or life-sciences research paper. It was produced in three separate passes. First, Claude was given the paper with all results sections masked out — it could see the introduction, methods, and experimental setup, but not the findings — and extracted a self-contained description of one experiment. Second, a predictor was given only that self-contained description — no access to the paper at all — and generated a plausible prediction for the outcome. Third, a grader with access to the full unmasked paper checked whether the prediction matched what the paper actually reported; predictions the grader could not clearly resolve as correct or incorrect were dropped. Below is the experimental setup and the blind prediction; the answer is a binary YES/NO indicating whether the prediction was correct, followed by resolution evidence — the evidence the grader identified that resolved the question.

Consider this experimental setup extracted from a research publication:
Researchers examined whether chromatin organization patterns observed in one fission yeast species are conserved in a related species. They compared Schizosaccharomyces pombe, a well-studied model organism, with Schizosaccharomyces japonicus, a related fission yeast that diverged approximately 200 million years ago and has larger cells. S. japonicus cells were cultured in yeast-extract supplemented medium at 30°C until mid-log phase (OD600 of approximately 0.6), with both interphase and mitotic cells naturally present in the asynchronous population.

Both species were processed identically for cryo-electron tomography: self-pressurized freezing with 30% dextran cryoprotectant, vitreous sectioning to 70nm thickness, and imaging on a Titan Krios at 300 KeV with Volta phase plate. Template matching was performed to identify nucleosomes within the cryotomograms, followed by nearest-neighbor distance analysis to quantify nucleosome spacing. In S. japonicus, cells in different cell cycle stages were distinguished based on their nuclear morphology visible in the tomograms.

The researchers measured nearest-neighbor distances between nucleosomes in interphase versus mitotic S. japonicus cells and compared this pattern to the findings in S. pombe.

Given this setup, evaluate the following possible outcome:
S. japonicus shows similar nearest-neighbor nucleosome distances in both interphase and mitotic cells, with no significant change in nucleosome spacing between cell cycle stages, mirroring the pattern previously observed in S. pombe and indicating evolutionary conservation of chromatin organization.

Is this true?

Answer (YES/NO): YES